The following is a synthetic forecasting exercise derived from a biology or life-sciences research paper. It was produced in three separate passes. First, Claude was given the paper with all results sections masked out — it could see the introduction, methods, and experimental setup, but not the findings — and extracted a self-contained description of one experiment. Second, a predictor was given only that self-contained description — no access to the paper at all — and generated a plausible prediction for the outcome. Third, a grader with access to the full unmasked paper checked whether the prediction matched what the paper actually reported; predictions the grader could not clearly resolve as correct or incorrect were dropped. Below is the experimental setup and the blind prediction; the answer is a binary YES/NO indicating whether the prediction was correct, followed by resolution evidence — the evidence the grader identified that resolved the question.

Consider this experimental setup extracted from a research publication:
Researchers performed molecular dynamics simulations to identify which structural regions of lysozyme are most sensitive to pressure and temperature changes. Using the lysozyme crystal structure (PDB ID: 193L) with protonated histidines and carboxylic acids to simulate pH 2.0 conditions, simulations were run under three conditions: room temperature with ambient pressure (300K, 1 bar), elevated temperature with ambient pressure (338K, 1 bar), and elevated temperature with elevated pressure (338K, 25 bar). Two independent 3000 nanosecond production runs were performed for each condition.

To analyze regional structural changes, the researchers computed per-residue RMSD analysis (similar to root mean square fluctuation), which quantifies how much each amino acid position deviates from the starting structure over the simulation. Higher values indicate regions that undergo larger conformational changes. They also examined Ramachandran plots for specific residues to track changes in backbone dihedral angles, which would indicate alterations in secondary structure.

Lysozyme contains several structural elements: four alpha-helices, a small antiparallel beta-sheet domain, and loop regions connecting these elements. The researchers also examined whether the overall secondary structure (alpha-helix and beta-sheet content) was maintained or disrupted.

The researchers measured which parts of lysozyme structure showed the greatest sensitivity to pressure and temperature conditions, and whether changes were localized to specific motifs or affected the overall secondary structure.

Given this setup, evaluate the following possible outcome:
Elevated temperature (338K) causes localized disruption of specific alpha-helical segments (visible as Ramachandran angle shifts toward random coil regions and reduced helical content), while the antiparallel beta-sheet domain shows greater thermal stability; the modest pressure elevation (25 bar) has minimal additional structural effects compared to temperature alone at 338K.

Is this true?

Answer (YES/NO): NO